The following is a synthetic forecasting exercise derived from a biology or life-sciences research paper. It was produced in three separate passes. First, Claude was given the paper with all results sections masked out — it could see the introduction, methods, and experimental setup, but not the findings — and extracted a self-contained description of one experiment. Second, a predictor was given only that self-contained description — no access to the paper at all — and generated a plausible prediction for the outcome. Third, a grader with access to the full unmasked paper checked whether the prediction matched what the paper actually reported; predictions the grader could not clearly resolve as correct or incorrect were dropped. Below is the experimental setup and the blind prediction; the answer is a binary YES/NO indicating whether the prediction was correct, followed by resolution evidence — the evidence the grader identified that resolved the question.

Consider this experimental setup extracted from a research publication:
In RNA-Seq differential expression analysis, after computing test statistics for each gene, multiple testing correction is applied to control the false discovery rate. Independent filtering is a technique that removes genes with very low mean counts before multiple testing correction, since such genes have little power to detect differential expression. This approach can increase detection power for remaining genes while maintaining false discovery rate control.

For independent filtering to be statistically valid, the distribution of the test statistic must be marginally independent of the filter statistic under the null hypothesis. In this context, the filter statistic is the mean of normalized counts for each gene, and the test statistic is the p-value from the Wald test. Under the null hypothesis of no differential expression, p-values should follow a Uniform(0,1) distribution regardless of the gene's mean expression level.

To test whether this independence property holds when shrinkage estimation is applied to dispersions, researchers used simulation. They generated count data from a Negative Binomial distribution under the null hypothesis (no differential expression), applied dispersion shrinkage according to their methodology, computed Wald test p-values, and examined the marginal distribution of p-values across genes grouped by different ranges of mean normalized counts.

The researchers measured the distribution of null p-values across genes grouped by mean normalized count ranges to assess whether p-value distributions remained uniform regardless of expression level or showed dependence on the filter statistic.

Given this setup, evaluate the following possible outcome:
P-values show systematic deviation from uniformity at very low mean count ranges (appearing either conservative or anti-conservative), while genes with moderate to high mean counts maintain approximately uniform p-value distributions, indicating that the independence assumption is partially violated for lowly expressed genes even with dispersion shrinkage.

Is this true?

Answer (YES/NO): NO